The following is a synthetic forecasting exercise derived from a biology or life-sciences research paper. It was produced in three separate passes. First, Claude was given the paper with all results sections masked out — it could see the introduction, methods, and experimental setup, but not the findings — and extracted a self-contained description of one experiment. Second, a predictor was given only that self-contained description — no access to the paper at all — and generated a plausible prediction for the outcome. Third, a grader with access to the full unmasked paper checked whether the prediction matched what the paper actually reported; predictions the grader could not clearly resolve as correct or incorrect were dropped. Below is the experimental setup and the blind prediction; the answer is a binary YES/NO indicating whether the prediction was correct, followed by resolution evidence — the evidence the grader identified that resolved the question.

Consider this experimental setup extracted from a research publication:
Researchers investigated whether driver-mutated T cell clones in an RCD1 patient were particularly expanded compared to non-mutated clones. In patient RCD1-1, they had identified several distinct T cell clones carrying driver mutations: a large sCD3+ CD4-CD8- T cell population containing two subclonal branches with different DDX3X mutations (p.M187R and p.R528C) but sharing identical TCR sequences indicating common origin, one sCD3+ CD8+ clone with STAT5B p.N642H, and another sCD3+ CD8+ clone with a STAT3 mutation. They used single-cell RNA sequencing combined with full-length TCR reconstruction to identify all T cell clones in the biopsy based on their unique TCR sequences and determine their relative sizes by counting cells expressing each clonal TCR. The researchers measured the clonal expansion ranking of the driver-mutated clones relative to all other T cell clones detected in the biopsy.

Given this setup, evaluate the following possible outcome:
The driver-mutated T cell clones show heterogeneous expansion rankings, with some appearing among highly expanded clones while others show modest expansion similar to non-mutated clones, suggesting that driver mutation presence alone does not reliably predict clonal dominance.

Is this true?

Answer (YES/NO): NO